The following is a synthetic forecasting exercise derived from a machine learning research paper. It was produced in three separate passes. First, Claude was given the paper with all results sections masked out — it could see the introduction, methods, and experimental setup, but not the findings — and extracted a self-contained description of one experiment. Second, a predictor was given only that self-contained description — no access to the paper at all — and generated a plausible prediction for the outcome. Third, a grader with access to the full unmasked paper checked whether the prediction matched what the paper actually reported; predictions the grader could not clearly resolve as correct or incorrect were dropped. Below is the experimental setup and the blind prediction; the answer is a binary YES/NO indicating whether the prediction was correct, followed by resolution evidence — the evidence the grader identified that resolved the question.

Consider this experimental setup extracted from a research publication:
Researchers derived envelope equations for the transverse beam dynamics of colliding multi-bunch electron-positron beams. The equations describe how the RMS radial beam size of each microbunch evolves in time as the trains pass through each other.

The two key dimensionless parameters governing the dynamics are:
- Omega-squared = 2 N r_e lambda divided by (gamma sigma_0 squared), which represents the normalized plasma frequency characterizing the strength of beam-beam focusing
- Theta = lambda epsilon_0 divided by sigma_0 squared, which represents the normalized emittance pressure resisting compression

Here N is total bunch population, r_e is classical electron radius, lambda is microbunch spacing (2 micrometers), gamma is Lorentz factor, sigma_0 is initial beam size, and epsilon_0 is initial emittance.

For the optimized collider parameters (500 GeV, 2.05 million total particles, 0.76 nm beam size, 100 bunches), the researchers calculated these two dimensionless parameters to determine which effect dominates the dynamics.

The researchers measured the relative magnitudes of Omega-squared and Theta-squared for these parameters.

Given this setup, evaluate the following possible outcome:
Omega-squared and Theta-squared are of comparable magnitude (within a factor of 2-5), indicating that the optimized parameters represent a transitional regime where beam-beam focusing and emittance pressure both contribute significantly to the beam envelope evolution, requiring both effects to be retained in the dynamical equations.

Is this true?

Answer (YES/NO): NO